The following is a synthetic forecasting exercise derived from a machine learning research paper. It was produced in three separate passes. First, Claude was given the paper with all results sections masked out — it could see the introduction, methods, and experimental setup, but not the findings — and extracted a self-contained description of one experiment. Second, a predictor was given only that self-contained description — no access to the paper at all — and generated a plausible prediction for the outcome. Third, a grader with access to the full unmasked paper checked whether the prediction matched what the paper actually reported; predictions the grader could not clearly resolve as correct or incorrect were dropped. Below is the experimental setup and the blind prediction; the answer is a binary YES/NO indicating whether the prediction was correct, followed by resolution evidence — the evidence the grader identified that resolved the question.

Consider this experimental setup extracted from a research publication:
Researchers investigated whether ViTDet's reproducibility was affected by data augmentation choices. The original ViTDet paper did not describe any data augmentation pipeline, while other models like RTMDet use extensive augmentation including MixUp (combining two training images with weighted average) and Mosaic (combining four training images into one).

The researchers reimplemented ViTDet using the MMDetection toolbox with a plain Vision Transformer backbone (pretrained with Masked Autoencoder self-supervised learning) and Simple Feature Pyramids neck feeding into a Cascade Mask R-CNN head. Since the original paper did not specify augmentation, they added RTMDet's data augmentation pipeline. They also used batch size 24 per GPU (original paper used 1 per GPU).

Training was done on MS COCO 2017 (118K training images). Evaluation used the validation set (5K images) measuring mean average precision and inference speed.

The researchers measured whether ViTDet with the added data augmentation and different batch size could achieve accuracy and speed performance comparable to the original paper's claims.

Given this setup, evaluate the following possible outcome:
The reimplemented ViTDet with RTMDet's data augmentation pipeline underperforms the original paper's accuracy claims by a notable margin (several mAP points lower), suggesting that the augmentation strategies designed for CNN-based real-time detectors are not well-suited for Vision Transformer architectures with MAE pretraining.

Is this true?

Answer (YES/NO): NO